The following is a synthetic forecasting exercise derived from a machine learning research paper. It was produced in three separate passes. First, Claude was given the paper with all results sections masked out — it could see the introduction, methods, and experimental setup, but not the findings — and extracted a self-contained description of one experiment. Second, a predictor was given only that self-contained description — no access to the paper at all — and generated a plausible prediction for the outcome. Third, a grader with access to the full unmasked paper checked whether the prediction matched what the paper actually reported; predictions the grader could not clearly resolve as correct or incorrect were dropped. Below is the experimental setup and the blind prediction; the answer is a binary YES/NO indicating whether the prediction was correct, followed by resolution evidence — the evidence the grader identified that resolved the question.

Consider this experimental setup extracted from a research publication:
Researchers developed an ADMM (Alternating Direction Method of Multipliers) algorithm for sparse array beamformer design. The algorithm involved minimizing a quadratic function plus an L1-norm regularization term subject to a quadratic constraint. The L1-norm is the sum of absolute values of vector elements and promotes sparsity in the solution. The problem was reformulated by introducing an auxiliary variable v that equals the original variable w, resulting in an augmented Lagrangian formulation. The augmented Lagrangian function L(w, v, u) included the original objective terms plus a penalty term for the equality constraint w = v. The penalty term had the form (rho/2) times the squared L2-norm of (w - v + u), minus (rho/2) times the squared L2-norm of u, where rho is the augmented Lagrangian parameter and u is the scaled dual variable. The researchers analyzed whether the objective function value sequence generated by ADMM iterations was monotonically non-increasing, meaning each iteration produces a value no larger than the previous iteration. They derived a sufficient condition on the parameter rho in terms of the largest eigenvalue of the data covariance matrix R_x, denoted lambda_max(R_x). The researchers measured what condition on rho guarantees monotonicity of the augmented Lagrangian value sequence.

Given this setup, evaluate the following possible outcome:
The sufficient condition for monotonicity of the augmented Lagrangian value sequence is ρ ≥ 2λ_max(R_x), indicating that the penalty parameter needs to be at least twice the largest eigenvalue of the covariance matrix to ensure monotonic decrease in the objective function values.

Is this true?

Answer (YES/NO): NO